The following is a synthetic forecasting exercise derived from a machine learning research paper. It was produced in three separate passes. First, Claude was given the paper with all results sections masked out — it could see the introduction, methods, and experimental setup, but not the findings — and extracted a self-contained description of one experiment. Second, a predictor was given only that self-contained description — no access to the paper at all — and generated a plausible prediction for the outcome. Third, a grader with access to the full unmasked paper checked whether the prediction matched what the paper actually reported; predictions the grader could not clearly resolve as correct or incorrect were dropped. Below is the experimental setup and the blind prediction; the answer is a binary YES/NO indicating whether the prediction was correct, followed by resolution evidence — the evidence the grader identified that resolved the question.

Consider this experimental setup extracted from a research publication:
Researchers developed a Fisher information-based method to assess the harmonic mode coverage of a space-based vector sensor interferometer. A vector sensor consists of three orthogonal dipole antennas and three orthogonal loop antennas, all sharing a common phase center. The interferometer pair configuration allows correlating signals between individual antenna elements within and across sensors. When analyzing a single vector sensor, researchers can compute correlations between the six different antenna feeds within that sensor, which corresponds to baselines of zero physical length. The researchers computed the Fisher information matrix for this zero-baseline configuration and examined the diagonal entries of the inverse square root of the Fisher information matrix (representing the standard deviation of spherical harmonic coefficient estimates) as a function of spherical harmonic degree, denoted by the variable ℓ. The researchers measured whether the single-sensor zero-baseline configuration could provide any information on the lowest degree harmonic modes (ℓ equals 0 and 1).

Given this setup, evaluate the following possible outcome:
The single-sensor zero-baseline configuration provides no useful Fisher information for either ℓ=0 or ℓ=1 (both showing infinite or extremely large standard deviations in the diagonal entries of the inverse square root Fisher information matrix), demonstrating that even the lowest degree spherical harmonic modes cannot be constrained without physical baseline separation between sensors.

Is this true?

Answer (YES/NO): NO